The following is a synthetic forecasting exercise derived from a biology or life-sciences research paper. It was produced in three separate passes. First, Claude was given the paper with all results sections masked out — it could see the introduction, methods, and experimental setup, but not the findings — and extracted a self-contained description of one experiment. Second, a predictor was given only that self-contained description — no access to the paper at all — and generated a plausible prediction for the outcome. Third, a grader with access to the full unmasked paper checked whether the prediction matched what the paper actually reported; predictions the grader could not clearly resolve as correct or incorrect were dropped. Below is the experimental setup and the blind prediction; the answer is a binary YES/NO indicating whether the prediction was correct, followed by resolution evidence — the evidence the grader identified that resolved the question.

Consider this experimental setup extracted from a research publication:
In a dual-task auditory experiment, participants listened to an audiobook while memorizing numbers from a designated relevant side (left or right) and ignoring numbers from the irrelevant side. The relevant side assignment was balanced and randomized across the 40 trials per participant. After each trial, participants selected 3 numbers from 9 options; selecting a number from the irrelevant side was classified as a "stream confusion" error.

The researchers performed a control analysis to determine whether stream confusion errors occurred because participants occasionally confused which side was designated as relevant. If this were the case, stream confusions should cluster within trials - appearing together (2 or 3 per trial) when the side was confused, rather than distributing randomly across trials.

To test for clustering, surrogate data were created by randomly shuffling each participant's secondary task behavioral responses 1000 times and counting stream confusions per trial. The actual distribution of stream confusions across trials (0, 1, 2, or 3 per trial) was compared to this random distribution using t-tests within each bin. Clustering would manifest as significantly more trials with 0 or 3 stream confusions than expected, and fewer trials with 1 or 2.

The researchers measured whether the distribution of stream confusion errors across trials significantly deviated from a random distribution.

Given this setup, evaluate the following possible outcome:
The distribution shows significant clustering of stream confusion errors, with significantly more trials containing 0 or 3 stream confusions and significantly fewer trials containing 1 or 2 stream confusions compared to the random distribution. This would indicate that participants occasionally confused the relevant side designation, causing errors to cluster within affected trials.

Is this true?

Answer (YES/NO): NO